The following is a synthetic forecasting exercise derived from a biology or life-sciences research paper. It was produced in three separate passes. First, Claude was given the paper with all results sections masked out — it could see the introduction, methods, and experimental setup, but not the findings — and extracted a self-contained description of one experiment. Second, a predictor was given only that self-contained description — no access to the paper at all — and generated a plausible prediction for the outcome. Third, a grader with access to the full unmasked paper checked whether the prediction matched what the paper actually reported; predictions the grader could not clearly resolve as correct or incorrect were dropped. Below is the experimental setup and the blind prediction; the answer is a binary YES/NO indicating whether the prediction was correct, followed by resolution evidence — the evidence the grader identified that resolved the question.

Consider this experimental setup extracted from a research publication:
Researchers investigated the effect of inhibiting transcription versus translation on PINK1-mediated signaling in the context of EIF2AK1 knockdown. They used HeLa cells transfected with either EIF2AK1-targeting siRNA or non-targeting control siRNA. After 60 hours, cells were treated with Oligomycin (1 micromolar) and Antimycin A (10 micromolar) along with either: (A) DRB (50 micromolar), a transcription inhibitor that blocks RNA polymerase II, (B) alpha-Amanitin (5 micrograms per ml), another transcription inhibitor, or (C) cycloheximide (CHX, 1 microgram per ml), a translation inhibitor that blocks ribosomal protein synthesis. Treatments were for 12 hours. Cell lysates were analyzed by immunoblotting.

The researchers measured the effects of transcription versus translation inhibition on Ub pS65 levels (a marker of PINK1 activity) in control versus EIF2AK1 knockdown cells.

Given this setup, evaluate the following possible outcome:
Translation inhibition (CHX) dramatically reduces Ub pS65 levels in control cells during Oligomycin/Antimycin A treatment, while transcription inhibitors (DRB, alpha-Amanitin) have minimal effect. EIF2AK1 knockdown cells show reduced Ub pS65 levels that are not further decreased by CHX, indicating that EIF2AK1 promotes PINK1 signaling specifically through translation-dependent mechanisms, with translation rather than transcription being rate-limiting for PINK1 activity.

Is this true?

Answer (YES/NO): NO